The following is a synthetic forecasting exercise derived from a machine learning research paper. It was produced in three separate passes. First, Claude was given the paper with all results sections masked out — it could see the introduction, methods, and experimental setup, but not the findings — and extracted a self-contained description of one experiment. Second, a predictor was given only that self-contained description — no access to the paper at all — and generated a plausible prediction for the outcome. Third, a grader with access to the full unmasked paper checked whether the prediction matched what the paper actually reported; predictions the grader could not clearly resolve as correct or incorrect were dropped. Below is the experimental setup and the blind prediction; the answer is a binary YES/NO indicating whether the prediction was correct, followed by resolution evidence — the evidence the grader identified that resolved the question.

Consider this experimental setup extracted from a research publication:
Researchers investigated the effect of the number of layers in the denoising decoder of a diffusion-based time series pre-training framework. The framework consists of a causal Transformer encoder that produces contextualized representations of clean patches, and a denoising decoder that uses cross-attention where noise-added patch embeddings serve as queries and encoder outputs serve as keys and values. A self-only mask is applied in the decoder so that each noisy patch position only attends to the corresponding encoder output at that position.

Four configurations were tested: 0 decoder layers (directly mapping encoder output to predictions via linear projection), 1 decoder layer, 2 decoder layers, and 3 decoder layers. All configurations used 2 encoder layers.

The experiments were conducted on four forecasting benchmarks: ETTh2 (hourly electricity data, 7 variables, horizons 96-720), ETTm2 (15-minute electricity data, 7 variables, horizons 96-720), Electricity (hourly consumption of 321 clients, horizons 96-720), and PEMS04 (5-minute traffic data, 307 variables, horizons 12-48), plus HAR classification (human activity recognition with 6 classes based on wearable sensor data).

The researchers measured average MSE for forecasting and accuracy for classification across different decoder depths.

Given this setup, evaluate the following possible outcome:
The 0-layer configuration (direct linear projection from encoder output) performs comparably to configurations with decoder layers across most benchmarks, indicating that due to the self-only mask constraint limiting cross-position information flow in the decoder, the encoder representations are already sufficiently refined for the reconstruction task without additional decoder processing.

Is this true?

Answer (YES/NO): NO